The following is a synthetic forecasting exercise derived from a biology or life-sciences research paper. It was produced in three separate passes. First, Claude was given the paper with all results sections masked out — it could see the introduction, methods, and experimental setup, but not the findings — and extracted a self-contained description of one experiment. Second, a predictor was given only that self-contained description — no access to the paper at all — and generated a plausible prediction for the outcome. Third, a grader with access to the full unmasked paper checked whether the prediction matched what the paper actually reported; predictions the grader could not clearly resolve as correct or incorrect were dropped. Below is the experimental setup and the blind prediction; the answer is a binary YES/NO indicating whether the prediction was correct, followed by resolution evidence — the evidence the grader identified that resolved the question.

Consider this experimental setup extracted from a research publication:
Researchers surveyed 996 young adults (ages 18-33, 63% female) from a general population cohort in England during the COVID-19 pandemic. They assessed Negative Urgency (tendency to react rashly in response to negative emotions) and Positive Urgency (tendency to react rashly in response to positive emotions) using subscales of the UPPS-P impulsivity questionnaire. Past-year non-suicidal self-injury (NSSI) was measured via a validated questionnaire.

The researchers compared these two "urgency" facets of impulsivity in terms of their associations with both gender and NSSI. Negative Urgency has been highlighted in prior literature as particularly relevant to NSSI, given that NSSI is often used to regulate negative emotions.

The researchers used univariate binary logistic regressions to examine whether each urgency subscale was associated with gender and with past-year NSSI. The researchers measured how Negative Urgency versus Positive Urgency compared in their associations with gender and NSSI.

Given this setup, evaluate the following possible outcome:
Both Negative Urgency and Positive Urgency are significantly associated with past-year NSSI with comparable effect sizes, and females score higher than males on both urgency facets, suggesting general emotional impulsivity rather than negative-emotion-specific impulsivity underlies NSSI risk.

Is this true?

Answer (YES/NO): NO